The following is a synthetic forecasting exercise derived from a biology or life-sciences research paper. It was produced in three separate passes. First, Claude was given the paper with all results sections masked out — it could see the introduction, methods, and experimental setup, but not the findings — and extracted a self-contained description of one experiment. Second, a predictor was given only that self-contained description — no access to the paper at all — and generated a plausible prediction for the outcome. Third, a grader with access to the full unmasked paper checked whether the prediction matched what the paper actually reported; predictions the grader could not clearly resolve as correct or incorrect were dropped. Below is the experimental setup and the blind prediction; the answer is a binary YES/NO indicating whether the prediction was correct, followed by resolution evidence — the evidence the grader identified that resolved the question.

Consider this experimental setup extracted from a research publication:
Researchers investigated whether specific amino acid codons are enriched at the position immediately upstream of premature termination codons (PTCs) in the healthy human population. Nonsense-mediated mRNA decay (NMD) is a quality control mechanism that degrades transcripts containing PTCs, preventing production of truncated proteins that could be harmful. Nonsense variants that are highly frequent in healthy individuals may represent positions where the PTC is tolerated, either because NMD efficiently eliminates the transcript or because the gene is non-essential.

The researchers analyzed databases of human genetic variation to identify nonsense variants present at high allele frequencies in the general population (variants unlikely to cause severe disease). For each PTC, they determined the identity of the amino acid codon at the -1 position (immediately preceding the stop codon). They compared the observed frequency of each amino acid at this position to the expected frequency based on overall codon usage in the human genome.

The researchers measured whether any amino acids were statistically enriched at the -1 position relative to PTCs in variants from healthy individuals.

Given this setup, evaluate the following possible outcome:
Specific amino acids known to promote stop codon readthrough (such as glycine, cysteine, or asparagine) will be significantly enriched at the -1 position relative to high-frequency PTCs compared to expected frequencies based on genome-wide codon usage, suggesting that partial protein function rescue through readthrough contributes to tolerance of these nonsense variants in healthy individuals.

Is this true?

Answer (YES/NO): NO